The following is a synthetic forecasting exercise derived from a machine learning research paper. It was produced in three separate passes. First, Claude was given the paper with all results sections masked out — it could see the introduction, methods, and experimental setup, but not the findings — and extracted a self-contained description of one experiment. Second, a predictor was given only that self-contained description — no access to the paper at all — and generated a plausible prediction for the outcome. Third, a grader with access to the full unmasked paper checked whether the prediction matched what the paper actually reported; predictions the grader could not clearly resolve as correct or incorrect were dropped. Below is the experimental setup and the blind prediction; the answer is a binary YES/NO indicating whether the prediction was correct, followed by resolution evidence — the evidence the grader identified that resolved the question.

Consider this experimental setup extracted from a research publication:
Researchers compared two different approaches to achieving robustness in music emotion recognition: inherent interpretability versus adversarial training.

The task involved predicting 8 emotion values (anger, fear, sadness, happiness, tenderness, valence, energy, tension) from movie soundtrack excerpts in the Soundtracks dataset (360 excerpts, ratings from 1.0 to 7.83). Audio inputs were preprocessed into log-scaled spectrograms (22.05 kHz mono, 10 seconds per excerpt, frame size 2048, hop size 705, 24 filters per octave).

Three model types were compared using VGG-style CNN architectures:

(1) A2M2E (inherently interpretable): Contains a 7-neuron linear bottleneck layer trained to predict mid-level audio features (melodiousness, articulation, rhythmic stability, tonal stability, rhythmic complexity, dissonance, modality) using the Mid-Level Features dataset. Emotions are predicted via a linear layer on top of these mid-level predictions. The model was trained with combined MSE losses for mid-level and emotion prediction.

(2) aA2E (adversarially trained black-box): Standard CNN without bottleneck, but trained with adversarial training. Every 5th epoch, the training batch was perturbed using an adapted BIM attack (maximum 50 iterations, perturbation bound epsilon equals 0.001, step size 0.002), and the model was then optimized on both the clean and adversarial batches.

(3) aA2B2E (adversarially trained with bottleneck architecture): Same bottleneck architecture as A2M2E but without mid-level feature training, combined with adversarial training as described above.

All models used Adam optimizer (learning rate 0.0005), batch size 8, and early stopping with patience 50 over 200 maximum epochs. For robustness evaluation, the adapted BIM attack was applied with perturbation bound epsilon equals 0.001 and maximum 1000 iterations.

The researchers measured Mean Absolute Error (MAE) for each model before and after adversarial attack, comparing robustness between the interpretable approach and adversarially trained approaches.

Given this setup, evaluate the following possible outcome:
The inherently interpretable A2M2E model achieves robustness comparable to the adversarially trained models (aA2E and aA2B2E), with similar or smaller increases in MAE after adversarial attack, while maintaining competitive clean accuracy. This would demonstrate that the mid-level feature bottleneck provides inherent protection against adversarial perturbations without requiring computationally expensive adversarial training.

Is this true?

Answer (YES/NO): YES